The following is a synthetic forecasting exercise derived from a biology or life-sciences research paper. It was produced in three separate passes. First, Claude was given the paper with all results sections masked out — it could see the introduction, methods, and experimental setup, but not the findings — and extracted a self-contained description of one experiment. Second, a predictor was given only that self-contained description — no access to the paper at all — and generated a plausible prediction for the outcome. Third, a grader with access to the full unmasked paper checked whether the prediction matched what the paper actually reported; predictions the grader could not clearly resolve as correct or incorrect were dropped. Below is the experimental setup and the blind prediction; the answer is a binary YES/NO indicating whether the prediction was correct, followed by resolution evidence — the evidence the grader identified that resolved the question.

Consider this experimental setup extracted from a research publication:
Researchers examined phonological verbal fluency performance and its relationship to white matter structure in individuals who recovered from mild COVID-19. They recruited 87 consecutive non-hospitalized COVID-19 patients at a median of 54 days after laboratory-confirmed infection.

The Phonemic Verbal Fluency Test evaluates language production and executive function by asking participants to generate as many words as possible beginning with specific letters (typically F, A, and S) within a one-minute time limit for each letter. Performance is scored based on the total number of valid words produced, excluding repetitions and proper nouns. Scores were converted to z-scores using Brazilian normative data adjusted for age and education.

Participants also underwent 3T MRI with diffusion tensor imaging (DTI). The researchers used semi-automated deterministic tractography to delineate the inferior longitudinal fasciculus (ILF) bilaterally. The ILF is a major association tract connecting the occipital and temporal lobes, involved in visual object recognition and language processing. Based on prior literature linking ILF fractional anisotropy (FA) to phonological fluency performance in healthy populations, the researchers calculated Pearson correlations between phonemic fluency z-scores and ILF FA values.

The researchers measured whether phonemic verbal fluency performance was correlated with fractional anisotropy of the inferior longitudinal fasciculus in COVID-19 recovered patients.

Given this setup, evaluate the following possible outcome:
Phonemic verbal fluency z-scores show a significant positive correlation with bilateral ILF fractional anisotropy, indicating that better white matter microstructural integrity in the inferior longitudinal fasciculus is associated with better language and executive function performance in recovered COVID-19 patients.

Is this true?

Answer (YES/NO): NO